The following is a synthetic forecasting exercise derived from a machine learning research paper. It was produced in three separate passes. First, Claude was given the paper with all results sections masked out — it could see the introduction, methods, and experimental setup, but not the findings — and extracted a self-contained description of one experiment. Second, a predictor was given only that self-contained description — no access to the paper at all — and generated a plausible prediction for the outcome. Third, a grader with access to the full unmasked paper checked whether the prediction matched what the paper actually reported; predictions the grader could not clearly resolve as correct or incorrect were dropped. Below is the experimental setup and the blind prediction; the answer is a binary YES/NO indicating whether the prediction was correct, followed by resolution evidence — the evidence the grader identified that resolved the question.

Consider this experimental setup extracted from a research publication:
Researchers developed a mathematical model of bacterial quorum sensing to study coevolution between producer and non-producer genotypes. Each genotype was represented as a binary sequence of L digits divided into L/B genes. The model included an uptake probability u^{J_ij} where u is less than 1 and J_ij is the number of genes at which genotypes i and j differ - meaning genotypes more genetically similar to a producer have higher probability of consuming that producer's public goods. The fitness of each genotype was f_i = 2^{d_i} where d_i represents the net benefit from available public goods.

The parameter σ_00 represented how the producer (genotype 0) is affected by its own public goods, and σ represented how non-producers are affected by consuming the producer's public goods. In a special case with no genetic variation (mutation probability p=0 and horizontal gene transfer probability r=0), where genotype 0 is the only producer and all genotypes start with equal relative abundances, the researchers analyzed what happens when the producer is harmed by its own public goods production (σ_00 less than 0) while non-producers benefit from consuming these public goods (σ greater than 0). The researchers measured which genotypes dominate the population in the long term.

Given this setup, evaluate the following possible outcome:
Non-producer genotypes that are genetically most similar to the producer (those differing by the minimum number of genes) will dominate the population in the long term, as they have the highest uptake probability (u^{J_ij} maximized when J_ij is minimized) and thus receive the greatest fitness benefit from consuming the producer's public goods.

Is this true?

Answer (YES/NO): YES